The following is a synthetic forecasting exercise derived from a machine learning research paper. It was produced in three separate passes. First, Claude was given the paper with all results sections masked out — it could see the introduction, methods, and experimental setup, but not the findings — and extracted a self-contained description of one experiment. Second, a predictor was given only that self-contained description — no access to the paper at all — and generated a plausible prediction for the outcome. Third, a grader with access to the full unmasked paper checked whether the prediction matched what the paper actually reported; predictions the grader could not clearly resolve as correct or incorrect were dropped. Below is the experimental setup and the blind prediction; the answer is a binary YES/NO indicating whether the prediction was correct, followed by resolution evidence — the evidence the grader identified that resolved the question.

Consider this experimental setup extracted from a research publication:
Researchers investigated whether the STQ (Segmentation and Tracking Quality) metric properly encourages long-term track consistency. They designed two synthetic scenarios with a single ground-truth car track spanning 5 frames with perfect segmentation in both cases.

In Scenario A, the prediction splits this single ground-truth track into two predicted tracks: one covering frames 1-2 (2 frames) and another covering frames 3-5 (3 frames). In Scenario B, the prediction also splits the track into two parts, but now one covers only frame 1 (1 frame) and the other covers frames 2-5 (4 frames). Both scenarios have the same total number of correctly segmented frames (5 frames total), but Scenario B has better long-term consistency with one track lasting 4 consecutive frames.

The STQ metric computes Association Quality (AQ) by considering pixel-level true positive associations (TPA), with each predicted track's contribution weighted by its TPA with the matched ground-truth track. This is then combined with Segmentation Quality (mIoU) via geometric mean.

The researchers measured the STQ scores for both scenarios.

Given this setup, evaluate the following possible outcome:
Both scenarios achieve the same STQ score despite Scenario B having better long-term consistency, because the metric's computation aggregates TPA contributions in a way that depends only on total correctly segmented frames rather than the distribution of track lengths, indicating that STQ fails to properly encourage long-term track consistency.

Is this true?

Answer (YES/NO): NO